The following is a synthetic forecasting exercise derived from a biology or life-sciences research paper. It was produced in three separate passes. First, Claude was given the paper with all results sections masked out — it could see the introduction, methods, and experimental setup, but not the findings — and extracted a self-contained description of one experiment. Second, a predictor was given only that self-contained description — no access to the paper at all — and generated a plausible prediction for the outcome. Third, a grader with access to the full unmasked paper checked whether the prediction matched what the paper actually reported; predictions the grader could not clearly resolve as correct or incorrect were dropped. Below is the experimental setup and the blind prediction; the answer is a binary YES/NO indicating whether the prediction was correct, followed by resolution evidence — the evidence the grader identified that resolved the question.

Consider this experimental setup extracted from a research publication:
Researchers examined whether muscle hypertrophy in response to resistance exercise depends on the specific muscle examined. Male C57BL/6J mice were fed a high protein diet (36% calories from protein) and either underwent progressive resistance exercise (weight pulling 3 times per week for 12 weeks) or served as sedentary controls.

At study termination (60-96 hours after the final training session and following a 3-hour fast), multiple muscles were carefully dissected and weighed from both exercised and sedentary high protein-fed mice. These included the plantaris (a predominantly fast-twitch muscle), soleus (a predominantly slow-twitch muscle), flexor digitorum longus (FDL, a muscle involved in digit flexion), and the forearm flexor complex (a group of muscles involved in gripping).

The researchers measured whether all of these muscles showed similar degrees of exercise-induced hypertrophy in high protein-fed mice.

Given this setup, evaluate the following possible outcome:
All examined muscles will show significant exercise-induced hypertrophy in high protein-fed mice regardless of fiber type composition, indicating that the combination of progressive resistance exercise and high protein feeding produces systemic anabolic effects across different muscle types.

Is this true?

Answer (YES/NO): NO